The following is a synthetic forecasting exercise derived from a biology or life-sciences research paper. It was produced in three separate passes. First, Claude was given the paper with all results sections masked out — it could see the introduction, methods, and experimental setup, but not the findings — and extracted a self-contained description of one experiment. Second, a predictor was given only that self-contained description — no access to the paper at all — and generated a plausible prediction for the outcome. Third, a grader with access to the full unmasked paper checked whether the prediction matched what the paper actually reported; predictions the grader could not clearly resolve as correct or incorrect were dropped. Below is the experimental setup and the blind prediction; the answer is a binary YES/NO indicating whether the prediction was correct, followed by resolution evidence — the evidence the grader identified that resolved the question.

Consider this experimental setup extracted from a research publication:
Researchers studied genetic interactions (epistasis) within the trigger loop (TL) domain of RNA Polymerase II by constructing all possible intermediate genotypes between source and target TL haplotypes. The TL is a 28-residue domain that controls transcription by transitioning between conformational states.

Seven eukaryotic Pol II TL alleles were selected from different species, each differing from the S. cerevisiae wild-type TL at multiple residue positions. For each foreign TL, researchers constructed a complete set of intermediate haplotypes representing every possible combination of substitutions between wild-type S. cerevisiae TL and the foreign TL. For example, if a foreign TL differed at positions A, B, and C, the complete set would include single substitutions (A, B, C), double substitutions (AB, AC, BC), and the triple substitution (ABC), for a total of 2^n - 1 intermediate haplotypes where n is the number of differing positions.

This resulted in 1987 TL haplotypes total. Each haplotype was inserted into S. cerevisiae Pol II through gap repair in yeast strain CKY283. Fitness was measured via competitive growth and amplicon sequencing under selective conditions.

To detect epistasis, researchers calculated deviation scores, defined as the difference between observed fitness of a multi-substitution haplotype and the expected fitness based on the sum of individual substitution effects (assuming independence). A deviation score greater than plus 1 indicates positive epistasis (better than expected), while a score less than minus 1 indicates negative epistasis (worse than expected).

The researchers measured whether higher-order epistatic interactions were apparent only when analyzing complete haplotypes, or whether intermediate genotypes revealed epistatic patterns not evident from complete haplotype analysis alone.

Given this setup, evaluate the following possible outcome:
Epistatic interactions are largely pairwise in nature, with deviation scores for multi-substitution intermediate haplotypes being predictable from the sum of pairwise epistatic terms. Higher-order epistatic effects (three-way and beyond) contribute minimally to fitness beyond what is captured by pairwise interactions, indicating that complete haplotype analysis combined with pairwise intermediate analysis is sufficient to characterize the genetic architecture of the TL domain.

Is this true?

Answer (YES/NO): NO